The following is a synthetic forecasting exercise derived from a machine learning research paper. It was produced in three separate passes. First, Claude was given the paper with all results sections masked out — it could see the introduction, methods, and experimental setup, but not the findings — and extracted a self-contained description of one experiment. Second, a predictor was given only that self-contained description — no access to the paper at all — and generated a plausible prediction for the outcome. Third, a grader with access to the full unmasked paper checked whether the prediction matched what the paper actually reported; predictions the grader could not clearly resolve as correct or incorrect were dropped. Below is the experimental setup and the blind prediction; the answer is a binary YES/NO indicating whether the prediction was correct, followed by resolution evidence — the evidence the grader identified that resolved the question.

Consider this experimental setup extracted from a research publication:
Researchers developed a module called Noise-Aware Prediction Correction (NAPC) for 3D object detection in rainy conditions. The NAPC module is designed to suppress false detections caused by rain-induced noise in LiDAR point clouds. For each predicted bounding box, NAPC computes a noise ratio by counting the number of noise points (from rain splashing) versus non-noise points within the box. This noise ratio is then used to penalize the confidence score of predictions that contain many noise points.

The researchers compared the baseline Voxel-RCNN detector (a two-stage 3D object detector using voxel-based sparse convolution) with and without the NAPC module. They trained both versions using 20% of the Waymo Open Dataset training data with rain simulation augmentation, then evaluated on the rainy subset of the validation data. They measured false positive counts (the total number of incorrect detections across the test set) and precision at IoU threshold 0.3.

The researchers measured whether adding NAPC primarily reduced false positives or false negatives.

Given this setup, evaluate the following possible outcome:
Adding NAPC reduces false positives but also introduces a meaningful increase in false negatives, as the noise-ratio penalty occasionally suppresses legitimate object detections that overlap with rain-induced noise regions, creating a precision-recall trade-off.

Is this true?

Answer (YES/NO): NO